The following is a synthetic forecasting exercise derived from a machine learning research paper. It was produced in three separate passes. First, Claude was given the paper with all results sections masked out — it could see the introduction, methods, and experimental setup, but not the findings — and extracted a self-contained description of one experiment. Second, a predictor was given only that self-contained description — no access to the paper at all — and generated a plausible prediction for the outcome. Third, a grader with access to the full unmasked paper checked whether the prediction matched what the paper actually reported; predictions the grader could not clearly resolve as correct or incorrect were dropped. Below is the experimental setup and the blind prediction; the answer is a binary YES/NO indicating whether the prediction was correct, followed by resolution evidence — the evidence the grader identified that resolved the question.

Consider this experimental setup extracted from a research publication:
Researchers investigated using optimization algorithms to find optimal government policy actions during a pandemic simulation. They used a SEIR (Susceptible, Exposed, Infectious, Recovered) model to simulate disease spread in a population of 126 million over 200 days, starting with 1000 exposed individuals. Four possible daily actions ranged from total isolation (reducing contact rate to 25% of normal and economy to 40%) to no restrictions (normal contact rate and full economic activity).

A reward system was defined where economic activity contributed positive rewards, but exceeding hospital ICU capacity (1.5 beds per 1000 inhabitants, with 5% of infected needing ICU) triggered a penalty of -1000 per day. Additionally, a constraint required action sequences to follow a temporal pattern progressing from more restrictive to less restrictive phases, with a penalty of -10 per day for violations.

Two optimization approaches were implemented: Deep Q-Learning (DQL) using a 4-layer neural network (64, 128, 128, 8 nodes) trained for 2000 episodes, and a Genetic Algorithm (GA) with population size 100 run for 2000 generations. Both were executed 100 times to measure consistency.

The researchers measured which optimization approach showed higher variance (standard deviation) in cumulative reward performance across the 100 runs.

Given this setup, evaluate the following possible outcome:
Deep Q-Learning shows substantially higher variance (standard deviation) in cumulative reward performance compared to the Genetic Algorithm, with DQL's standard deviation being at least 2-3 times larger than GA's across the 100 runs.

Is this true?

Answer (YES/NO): NO